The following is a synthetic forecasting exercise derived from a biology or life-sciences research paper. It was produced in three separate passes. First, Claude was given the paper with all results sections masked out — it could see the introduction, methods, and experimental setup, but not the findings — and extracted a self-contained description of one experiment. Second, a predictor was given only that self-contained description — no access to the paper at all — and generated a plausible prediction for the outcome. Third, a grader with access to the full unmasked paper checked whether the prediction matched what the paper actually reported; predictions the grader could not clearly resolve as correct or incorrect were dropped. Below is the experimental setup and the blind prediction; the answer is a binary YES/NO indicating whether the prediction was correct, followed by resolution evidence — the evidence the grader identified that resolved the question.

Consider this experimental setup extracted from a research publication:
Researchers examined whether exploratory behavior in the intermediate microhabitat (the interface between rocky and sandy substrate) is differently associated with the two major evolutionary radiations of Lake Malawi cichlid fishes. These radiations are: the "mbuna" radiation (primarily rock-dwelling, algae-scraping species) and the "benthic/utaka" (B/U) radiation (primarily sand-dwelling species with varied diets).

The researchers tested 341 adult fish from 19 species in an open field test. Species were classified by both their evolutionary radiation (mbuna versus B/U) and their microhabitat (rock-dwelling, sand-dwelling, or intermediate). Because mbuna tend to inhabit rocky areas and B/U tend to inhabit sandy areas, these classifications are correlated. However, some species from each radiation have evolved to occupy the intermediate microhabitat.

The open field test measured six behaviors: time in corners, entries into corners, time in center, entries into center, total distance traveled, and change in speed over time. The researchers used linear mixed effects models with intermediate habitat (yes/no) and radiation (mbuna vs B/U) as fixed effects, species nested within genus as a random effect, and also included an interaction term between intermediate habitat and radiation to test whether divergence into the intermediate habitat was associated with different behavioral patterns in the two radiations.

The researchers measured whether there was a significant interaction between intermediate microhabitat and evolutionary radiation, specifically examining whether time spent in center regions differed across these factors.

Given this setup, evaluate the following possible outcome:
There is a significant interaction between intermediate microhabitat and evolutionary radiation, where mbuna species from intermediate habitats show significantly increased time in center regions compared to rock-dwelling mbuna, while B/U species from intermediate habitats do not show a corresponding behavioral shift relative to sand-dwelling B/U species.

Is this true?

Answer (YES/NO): NO